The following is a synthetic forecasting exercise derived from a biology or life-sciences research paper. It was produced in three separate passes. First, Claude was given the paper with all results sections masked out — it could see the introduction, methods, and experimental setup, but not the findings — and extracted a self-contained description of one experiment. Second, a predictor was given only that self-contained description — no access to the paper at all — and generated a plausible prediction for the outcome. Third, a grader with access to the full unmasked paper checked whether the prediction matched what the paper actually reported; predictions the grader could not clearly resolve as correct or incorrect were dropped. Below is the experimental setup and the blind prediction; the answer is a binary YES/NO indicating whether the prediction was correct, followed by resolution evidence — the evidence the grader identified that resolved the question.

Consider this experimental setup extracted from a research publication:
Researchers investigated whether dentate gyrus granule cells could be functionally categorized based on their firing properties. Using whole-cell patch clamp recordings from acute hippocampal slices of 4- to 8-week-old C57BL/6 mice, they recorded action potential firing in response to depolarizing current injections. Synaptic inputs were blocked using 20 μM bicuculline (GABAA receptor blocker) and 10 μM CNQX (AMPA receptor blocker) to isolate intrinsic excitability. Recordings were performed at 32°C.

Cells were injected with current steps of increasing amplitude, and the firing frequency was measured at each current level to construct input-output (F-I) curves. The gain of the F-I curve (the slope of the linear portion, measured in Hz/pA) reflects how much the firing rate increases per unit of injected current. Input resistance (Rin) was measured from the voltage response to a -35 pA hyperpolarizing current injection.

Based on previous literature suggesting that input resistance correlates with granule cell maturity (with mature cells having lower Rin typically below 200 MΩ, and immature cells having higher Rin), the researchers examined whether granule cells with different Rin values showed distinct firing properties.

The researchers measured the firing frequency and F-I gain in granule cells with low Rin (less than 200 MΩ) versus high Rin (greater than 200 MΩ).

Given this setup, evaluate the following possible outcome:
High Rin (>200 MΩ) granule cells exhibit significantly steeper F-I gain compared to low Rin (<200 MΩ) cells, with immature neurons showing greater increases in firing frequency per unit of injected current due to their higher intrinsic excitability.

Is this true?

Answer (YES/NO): YES